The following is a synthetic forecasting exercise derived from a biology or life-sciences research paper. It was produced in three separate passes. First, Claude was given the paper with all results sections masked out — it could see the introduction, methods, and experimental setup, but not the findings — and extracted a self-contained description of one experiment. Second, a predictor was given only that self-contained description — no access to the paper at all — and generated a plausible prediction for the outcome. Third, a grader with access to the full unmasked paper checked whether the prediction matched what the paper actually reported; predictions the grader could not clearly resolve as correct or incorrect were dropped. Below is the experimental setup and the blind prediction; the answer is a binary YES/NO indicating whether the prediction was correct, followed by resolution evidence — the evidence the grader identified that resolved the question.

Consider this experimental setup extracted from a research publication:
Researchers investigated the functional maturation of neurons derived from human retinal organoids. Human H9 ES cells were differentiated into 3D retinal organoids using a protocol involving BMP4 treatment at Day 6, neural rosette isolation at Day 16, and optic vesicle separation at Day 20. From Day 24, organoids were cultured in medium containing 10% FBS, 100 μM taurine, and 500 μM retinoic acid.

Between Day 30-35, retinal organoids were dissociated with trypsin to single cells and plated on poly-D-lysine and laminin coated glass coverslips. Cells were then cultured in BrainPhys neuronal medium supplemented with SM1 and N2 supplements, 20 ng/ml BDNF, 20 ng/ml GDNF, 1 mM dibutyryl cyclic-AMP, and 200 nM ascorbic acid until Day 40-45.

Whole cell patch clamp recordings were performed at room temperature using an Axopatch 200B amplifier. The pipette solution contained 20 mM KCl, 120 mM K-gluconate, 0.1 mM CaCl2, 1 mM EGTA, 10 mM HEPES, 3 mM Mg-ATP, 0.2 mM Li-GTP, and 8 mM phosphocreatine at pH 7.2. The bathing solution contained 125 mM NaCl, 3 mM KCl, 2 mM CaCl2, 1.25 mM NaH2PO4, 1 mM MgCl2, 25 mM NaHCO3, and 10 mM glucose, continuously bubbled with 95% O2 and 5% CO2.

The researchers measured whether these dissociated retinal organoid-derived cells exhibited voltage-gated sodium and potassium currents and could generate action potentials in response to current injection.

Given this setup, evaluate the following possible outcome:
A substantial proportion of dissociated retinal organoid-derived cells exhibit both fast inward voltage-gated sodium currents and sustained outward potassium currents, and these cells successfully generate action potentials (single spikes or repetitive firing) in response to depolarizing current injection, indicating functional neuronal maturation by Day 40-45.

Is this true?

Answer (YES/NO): YES